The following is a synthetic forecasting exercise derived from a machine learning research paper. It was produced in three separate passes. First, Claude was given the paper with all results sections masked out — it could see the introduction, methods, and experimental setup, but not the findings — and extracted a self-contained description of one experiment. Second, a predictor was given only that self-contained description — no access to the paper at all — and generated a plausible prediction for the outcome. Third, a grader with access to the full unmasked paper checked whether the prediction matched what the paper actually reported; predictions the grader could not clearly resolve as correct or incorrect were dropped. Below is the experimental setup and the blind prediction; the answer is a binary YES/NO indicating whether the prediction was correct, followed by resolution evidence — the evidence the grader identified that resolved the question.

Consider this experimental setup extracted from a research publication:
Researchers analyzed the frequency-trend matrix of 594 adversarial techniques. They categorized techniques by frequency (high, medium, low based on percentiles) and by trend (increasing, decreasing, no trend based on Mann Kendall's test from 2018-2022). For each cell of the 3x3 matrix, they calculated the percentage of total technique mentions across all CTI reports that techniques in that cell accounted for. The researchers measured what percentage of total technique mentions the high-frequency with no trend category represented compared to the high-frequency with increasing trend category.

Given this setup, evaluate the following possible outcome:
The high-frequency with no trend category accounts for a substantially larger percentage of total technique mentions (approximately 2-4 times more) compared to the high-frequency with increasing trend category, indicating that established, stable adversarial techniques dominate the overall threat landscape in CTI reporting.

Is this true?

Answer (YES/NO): NO